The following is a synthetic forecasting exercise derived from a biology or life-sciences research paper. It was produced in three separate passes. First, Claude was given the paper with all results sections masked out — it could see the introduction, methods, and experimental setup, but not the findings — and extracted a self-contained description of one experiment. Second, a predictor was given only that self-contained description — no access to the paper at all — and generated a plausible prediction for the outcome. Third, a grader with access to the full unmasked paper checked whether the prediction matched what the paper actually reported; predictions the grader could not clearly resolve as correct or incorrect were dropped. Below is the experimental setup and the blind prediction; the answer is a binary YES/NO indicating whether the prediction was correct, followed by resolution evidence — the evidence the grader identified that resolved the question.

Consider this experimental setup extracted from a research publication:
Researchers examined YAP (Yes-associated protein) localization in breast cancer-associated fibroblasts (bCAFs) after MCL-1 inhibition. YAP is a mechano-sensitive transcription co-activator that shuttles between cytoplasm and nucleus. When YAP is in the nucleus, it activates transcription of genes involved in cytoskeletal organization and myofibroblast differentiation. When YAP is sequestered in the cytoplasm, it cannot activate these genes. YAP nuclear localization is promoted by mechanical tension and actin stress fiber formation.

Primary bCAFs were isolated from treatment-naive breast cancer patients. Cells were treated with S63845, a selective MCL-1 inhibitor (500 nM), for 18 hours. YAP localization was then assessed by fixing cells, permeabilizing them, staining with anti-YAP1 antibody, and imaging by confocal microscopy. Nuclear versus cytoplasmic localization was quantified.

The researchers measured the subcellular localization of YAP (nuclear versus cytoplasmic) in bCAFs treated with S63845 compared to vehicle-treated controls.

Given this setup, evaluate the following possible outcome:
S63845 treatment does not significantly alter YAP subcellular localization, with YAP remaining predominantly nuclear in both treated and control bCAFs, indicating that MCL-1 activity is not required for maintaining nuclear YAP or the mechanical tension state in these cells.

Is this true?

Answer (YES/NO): NO